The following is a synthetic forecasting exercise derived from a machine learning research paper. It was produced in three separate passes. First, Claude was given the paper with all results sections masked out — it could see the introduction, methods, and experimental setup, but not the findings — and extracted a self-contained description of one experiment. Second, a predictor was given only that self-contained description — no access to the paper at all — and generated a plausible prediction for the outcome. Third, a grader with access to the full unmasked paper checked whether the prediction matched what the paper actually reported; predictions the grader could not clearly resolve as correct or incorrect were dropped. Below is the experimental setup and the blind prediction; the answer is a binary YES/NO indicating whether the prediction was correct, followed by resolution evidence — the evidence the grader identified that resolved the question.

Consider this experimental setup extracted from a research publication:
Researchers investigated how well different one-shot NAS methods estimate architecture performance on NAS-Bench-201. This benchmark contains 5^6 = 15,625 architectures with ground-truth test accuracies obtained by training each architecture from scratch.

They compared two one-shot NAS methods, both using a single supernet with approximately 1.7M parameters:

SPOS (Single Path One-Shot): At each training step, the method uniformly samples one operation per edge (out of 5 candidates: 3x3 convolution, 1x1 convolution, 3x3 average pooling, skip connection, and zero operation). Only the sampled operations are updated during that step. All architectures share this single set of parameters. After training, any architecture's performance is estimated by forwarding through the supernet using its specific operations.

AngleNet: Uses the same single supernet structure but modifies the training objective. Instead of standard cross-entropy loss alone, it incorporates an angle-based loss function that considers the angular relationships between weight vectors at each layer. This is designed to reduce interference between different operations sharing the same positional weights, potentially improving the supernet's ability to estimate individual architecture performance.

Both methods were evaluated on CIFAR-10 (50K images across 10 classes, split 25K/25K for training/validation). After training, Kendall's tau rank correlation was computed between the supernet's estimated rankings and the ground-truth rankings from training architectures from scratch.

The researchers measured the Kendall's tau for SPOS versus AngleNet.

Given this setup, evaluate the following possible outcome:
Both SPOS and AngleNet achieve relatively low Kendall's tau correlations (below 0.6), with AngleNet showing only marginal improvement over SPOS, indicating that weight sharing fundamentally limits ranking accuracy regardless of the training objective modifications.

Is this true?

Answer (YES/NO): YES